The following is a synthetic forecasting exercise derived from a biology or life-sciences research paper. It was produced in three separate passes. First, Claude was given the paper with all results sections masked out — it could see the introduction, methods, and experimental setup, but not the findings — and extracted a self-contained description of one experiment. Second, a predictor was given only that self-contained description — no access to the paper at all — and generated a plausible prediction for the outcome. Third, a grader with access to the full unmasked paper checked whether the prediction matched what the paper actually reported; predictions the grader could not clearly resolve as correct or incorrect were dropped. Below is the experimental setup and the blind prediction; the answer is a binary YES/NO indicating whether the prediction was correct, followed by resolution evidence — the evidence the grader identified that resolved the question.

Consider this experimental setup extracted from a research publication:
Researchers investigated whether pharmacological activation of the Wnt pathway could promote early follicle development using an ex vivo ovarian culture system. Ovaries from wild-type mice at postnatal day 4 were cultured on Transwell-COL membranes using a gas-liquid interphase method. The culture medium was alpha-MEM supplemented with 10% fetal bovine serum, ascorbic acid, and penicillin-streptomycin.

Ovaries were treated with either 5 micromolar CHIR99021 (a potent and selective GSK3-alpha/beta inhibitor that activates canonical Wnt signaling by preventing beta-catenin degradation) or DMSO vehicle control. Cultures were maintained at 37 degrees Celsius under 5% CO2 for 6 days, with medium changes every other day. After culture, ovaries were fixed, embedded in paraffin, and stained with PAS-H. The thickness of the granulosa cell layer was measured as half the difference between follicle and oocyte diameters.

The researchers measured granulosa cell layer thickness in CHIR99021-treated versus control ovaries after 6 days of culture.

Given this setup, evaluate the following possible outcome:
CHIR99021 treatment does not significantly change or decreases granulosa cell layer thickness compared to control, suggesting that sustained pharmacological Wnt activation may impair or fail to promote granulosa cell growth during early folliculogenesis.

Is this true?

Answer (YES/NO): NO